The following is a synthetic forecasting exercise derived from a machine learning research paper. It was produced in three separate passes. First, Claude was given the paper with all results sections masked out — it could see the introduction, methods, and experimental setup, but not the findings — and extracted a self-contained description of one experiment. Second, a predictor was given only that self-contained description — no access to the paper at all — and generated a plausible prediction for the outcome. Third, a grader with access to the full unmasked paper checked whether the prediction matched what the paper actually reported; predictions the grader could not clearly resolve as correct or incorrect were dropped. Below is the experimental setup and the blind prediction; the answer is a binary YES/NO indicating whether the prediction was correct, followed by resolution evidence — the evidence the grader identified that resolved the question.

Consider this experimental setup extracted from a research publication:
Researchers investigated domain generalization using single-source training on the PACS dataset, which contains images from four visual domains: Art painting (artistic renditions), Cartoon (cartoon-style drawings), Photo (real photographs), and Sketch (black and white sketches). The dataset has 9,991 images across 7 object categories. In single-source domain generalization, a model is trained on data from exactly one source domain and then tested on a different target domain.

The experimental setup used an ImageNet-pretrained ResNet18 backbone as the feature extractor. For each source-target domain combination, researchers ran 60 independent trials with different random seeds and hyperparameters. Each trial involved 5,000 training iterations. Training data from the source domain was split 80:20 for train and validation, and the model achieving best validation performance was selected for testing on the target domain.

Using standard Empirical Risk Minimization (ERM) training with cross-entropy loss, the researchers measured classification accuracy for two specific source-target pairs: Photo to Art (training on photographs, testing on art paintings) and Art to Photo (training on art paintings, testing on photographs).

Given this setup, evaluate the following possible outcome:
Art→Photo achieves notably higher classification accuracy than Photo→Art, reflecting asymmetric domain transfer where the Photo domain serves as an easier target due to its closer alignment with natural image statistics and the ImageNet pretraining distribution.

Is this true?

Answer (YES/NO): YES